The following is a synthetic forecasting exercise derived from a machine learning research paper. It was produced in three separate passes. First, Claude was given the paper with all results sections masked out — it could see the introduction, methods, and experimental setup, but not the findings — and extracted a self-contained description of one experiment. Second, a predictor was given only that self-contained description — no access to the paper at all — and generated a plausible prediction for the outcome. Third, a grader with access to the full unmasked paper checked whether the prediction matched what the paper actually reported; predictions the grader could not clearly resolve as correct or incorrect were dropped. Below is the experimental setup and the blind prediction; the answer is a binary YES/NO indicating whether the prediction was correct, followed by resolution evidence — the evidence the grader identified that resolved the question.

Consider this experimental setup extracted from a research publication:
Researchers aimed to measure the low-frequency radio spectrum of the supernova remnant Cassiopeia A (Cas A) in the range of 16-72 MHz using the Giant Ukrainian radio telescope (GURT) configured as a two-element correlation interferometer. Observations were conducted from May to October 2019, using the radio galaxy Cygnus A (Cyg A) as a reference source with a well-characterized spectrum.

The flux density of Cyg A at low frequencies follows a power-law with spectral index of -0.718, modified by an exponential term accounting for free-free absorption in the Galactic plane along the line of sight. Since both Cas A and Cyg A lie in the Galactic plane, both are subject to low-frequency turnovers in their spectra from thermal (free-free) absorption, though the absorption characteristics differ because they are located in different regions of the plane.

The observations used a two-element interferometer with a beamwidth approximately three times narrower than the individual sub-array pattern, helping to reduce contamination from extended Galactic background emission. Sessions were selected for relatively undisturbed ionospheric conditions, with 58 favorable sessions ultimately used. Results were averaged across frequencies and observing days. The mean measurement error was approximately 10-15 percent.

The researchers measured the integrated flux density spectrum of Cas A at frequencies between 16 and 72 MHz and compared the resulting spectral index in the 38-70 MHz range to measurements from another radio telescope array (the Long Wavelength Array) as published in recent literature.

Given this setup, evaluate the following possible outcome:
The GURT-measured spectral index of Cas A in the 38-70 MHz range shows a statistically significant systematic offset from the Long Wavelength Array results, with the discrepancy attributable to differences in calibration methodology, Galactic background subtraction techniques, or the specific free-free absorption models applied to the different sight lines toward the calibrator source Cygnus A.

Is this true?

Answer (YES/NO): NO